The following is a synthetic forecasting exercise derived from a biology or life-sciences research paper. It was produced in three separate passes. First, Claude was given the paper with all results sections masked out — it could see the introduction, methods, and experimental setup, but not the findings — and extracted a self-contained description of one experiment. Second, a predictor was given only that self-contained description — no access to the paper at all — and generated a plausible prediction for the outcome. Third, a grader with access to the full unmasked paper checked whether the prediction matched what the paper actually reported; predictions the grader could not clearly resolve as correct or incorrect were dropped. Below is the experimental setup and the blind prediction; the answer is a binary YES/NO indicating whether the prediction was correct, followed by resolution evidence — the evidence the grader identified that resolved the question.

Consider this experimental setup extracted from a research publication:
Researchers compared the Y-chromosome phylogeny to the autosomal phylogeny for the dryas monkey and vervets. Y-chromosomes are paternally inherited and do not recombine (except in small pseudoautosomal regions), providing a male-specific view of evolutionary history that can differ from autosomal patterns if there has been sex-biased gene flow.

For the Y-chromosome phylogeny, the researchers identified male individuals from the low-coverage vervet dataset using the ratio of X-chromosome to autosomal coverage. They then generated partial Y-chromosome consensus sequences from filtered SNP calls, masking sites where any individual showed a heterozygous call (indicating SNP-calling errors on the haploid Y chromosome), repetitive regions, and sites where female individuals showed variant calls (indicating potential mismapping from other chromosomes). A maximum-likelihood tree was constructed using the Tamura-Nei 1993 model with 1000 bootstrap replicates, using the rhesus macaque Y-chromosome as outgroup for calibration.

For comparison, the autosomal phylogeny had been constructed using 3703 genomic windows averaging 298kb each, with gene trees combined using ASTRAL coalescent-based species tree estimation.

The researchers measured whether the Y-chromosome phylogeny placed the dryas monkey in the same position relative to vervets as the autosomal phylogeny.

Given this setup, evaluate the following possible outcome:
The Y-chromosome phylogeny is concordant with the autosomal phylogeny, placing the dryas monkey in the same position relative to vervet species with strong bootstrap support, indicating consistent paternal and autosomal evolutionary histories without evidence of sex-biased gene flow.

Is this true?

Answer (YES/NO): NO